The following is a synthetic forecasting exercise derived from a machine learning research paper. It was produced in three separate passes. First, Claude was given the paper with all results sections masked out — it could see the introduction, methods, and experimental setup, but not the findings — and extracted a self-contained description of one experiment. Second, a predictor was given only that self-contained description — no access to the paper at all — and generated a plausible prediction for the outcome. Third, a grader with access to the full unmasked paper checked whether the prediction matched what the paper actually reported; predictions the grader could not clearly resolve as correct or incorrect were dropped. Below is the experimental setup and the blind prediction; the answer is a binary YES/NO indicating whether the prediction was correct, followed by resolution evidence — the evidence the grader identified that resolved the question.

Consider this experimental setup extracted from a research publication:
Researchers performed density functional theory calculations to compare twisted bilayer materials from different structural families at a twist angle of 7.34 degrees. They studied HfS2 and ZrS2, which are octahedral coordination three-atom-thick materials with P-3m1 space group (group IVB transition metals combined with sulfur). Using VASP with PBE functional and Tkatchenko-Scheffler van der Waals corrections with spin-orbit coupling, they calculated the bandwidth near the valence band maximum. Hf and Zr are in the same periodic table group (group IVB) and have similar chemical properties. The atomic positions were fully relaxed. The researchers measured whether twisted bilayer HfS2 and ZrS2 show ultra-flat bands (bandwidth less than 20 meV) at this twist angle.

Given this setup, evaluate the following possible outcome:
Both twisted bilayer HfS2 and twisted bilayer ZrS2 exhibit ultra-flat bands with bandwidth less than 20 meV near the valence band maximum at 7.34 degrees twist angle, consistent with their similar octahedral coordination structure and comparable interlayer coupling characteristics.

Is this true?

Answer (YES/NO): NO